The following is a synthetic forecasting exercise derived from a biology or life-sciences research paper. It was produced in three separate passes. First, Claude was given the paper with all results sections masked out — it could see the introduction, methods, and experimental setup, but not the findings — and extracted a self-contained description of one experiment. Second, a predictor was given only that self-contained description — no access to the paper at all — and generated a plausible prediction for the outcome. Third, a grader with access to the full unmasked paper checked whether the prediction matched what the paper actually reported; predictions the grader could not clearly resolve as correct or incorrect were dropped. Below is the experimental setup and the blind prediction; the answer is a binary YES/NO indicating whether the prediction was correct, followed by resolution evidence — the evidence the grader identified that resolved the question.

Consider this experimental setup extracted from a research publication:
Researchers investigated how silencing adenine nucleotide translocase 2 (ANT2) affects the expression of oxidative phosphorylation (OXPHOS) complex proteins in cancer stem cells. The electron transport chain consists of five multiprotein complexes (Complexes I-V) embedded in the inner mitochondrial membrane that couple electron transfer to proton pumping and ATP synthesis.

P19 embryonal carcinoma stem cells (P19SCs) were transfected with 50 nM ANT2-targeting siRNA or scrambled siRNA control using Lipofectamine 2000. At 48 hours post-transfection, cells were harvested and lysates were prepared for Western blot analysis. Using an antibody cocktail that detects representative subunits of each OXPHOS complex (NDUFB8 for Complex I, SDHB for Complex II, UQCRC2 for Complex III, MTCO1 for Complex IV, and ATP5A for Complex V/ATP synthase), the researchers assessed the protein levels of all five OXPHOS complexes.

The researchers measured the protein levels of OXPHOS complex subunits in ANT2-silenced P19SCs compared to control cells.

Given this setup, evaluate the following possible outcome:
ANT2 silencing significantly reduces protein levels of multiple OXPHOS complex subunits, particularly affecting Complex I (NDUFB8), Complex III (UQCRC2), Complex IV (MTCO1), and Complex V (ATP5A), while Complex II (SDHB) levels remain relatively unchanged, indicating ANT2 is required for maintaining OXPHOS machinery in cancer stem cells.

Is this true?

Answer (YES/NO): NO